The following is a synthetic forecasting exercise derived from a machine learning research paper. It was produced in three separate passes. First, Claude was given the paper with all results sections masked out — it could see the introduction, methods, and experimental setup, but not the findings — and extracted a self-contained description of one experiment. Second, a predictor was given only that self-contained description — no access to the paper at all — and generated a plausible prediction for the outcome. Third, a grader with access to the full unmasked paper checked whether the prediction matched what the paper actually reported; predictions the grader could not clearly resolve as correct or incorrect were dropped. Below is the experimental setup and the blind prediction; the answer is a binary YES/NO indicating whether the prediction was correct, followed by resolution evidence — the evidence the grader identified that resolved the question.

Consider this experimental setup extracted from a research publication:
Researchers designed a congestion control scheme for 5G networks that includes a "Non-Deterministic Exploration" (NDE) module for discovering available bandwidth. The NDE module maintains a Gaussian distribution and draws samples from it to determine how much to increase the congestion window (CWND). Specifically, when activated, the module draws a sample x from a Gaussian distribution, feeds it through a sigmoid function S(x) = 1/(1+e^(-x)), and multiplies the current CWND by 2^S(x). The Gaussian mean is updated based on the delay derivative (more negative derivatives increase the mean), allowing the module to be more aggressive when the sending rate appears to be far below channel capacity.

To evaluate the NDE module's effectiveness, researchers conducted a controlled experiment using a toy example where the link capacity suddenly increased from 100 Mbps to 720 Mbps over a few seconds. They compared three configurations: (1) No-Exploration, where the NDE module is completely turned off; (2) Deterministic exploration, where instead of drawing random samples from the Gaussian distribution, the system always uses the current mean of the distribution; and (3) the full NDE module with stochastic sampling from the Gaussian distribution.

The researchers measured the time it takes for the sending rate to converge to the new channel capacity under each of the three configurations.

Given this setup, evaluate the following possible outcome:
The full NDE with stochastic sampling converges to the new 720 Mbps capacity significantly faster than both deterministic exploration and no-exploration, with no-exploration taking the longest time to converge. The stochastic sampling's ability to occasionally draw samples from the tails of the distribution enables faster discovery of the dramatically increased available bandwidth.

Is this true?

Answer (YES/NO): YES